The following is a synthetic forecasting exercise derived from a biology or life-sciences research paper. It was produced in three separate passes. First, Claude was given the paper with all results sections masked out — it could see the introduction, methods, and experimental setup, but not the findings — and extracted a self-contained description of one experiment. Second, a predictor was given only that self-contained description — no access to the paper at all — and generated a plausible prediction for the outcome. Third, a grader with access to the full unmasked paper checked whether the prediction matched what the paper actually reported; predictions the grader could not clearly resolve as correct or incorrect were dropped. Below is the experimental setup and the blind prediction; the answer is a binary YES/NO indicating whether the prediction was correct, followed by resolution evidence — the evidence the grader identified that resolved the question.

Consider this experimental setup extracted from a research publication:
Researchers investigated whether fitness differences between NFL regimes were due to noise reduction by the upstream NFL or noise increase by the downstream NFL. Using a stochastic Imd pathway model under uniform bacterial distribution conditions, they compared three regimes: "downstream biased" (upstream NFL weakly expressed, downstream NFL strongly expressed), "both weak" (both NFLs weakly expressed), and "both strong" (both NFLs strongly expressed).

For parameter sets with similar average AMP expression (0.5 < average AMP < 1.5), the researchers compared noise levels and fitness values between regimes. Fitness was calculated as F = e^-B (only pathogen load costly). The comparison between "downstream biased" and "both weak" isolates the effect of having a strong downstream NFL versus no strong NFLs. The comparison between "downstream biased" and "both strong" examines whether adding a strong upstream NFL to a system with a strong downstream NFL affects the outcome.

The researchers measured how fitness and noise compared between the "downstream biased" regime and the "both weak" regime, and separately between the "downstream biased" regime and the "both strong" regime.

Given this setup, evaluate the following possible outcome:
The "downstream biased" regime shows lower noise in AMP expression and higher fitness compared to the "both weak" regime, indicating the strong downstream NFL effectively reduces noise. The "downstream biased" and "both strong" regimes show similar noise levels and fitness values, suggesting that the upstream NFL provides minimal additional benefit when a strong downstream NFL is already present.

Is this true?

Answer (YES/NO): NO